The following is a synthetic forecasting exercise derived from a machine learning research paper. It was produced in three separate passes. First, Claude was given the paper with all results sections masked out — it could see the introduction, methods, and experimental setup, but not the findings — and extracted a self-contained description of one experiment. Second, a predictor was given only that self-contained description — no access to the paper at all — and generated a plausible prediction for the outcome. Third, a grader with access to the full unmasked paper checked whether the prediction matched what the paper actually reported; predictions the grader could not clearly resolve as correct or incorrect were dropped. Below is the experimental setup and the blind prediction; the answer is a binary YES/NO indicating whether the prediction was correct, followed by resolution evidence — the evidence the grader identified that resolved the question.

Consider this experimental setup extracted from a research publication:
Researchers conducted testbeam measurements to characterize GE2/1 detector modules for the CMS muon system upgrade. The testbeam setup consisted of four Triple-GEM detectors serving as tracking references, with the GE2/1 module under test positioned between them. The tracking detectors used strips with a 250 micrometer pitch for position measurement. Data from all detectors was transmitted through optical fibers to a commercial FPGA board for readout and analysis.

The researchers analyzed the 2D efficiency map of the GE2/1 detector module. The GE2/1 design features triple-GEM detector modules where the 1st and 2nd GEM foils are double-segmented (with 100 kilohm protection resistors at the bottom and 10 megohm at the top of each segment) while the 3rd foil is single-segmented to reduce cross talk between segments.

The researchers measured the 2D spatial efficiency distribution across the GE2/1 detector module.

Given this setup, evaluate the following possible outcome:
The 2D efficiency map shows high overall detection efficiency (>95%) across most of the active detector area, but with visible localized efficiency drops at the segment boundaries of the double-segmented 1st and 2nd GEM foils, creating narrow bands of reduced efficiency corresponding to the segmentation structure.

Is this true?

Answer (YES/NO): YES